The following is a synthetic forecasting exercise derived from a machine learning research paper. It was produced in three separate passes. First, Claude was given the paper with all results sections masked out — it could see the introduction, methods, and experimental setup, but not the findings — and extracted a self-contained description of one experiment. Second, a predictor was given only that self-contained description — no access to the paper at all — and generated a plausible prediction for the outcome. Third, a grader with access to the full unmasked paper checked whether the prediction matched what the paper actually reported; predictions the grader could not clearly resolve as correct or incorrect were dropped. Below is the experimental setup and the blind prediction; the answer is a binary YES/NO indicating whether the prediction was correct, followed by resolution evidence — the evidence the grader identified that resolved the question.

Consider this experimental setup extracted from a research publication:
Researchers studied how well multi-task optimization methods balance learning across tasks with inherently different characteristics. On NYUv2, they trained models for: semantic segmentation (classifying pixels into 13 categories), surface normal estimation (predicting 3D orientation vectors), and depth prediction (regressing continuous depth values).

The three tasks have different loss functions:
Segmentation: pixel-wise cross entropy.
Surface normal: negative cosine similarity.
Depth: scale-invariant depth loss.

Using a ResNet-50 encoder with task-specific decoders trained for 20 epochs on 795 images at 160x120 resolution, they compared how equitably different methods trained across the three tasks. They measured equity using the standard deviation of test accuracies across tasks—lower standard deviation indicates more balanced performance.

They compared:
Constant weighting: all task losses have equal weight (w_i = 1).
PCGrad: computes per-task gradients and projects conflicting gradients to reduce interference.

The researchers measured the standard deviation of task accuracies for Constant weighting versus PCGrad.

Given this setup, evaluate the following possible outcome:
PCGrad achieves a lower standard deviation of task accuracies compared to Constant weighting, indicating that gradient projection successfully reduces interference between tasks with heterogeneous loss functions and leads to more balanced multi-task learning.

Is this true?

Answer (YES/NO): YES